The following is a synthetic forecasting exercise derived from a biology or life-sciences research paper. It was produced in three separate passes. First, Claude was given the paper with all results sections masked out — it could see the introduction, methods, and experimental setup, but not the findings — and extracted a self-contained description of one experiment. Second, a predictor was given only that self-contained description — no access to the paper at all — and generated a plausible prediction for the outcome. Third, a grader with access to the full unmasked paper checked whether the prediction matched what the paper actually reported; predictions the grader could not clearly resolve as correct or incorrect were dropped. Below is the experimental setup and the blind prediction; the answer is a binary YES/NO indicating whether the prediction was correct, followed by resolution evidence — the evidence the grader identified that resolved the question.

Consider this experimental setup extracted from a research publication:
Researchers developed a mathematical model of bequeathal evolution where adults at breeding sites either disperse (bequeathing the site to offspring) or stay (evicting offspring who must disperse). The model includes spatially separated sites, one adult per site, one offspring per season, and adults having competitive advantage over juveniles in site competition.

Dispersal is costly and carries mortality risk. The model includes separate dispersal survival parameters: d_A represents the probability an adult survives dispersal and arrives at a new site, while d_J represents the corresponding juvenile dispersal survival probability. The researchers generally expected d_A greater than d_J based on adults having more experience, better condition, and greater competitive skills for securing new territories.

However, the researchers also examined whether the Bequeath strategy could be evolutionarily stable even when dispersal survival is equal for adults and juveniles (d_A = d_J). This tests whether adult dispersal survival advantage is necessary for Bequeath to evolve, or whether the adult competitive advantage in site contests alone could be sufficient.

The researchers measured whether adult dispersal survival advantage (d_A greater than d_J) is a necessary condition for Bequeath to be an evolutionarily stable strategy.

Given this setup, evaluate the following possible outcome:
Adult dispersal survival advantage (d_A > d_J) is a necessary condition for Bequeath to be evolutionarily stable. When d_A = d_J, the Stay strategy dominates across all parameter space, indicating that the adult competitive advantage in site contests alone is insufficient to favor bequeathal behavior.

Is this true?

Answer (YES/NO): NO